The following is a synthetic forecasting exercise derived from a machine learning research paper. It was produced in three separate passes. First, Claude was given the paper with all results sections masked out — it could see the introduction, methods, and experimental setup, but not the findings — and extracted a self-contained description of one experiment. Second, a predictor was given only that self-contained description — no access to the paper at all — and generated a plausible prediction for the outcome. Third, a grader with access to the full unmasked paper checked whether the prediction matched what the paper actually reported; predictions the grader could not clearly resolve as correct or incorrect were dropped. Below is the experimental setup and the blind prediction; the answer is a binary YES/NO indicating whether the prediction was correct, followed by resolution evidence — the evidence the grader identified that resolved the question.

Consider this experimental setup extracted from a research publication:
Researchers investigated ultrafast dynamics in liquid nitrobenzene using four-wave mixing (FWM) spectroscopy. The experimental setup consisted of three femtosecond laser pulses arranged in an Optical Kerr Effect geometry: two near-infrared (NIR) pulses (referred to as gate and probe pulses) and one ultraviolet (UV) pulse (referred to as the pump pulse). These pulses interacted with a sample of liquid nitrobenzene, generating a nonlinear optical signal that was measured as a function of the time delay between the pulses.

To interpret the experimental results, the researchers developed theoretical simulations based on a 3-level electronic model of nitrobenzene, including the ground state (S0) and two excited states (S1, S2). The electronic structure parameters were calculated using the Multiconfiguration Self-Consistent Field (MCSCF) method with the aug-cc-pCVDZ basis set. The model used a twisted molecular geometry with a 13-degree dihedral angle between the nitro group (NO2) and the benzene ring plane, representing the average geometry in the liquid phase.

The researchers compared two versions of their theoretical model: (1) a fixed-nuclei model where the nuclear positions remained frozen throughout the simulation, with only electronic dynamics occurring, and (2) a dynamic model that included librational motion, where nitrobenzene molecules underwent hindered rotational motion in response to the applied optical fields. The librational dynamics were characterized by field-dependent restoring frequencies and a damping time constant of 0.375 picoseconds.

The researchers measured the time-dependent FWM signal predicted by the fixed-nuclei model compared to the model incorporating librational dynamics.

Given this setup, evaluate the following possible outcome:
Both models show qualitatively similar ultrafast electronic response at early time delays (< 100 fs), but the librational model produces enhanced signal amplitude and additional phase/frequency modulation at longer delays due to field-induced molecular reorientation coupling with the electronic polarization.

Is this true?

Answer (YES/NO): NO